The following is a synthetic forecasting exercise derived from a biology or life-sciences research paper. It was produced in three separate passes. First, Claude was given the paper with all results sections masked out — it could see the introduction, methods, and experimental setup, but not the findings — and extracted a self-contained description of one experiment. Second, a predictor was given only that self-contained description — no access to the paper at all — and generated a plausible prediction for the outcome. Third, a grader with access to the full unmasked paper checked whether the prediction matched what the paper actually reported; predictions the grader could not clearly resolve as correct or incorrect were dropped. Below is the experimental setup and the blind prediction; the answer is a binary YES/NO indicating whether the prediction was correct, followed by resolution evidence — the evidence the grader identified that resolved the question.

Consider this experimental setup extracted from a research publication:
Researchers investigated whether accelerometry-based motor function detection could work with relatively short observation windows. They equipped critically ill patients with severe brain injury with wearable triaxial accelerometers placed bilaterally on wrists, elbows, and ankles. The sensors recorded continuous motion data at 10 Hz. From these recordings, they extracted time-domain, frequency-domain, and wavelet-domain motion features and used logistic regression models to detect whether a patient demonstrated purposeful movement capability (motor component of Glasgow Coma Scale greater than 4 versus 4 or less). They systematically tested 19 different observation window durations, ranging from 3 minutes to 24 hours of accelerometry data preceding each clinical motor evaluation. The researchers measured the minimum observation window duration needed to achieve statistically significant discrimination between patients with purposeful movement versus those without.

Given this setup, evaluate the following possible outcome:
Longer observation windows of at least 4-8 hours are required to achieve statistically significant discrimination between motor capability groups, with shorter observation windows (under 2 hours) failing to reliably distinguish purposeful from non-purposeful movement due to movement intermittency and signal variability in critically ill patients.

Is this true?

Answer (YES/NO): NO